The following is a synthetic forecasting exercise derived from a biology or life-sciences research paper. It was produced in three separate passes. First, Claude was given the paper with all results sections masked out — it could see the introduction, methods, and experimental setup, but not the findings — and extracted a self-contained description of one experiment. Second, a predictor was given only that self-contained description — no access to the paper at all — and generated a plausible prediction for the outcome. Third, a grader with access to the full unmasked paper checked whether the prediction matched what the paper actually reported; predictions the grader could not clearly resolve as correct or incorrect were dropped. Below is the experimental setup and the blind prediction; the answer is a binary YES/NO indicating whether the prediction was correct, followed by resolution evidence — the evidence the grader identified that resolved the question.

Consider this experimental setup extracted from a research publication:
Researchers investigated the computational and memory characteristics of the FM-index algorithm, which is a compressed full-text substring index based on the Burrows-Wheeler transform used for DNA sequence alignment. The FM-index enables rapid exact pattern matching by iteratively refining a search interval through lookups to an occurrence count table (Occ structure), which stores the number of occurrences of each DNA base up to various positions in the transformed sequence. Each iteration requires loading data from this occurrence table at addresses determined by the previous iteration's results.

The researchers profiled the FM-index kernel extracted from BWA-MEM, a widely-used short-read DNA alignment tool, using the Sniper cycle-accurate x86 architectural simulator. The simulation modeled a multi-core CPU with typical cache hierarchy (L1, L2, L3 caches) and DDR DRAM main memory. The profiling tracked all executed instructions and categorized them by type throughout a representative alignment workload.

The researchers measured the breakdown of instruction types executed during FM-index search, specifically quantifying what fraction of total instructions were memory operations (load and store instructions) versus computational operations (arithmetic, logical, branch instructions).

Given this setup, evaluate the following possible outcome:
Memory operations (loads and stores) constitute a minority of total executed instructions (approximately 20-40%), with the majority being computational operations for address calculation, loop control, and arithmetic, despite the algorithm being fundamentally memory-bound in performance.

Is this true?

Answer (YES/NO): NO